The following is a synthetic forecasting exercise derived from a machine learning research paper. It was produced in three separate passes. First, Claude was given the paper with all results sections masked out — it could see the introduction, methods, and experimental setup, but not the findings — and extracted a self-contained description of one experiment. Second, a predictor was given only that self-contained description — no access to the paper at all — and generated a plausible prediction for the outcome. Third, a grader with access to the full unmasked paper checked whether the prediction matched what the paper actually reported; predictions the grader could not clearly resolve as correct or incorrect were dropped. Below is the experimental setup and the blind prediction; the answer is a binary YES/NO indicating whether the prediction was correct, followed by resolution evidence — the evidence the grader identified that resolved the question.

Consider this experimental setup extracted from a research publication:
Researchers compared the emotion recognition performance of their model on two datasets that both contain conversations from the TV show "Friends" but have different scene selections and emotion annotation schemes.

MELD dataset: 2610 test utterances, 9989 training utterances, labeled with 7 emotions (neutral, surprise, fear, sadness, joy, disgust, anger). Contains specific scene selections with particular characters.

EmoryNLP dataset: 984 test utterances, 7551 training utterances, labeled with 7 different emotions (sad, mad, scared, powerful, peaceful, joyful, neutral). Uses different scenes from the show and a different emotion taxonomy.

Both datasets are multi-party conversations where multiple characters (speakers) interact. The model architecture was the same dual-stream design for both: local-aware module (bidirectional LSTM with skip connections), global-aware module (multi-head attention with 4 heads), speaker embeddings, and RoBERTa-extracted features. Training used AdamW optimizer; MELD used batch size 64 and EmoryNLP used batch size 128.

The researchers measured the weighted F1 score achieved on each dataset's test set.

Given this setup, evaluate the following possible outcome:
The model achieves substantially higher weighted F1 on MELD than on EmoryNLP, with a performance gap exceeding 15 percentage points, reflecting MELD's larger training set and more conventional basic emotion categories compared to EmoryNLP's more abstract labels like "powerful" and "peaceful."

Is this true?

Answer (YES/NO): YES